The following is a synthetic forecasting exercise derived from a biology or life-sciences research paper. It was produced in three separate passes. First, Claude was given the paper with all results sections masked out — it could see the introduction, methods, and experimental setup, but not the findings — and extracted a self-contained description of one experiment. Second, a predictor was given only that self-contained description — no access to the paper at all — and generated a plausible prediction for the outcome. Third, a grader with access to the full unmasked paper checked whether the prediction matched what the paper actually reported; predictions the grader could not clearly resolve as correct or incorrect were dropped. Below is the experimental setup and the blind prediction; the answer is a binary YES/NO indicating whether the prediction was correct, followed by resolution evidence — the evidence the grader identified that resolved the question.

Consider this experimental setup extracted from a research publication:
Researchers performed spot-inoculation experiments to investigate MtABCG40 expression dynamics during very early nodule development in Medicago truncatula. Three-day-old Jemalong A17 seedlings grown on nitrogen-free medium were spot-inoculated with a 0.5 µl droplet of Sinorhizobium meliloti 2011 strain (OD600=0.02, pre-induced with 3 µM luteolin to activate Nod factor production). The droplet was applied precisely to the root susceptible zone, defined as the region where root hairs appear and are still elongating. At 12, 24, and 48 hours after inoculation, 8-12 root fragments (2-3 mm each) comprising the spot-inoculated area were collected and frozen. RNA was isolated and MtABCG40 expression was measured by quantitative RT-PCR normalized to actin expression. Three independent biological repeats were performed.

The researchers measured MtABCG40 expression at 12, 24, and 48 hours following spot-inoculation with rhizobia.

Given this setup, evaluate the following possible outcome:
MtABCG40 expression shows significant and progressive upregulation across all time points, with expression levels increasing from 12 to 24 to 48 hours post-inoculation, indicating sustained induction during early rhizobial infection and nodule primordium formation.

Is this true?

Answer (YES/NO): NO